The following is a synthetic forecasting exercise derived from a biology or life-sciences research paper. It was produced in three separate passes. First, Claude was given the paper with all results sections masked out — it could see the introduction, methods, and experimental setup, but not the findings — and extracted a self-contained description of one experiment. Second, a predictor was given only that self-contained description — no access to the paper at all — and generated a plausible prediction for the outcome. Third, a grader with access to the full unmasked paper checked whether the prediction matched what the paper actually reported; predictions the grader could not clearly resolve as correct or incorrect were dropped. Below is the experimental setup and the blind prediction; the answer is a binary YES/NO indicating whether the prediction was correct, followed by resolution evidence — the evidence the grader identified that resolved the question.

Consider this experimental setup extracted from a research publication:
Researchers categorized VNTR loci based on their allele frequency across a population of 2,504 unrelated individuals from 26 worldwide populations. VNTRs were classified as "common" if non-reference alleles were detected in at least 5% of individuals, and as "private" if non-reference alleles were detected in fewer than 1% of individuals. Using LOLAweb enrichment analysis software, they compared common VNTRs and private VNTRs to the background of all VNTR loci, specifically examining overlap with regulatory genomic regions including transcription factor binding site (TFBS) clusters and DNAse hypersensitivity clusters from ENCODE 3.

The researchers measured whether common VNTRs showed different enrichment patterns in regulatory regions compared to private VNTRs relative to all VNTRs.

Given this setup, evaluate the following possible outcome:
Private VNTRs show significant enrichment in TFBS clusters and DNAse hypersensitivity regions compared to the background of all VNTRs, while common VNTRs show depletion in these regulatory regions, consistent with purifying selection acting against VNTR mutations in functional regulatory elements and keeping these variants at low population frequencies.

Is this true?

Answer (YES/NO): NO